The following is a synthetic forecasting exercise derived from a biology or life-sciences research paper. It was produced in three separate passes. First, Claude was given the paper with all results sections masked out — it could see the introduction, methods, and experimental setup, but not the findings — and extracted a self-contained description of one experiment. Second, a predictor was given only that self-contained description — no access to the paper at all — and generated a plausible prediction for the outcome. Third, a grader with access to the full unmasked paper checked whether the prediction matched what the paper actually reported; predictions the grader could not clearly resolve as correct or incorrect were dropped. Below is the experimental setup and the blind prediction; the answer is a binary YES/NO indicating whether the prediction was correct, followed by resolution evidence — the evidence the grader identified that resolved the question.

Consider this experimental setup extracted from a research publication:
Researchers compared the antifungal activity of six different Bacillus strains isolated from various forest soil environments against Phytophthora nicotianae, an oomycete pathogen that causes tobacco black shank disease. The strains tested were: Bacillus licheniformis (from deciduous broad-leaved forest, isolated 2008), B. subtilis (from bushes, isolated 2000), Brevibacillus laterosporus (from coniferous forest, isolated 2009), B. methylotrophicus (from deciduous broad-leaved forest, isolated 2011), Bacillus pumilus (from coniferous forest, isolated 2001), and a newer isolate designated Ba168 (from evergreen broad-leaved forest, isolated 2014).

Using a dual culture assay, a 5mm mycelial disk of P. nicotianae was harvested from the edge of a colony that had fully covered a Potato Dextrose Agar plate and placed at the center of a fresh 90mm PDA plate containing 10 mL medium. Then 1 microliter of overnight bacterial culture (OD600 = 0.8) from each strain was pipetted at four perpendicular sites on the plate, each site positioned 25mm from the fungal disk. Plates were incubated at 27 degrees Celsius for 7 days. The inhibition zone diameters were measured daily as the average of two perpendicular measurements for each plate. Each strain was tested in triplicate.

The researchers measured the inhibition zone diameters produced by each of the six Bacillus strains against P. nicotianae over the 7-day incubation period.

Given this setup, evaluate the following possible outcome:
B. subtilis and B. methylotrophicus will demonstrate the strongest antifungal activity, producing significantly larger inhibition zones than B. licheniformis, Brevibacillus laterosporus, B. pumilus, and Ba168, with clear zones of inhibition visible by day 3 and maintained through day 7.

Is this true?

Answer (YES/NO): NO